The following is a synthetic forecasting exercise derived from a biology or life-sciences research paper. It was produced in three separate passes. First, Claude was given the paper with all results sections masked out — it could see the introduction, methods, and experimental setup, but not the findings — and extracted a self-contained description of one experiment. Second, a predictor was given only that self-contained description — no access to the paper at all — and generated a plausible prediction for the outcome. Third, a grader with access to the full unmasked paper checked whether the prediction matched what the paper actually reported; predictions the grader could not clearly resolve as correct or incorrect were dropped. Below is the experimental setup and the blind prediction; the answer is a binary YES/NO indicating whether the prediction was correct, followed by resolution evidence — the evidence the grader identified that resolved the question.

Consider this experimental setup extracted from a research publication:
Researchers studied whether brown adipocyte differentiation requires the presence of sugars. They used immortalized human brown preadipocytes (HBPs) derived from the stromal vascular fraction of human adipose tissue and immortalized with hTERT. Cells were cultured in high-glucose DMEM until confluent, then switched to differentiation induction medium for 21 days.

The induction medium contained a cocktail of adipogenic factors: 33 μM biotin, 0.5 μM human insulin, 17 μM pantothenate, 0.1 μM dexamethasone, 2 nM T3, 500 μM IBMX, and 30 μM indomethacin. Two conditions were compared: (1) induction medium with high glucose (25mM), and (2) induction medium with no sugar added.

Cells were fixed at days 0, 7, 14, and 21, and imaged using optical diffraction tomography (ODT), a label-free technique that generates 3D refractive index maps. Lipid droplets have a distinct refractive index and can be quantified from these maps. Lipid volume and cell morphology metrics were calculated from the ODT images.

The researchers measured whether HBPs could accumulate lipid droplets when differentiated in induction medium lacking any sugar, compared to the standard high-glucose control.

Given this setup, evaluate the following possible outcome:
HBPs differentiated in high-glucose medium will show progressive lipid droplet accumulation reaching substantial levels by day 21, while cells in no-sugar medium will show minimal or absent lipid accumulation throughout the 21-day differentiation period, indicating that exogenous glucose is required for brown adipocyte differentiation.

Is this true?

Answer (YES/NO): YES